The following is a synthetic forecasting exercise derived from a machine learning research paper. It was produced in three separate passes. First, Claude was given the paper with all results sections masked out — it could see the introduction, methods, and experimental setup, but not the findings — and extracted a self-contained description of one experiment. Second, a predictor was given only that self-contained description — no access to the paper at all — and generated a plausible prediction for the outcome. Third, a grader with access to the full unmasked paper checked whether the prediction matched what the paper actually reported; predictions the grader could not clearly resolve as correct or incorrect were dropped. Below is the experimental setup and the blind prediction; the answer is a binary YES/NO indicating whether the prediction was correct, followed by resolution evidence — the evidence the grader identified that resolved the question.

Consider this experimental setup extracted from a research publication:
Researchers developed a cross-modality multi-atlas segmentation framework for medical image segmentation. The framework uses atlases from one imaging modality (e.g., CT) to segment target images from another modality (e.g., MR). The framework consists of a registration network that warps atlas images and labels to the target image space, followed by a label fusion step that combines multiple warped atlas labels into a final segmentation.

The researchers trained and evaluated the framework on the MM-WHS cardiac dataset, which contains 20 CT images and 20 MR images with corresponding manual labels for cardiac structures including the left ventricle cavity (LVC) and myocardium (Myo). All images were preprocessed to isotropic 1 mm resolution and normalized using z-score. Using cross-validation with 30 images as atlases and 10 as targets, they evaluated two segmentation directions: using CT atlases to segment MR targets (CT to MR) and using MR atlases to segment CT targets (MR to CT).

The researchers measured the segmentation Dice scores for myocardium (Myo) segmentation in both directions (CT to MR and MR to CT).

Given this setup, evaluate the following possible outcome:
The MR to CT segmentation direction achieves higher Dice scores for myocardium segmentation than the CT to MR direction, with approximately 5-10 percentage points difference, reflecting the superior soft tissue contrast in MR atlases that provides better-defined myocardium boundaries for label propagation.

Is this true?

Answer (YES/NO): NO